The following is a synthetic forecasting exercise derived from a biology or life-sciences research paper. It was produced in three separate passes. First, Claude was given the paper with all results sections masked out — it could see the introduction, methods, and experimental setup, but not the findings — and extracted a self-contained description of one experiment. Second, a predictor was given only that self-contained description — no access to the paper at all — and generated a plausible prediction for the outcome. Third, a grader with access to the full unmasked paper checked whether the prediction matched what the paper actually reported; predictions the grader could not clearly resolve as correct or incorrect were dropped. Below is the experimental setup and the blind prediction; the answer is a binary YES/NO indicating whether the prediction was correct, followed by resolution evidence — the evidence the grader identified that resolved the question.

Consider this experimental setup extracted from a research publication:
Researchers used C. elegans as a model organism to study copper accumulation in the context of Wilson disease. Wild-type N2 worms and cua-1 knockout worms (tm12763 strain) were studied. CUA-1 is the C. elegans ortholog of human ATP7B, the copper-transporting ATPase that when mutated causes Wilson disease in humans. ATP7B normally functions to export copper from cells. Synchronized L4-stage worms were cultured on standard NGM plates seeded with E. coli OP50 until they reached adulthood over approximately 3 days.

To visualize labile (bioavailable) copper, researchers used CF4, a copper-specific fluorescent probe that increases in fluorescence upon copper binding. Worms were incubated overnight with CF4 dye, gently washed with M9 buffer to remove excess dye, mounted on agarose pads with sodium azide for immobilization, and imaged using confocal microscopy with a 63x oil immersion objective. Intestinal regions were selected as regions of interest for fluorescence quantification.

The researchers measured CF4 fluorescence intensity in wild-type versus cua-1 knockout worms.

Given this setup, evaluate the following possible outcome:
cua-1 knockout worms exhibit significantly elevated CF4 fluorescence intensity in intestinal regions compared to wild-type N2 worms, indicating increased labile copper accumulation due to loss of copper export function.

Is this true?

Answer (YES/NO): YES